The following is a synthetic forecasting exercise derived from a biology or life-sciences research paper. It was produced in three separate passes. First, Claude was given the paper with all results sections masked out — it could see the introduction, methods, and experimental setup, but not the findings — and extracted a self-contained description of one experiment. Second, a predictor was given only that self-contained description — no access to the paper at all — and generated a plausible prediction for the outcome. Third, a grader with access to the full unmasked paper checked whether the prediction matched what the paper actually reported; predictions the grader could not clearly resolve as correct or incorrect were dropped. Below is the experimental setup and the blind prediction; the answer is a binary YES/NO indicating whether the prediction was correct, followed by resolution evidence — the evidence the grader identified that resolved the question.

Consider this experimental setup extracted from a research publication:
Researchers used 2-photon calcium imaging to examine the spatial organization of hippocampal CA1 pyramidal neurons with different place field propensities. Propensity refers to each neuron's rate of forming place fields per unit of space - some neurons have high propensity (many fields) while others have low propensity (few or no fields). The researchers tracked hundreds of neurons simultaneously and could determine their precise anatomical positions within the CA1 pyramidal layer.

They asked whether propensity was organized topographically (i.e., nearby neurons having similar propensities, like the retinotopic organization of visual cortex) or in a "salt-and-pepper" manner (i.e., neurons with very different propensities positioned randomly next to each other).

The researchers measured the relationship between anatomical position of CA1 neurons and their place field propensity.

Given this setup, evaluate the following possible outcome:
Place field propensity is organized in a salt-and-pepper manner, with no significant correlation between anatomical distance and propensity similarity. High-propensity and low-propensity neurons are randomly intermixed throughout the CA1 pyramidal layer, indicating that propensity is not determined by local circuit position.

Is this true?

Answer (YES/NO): NO